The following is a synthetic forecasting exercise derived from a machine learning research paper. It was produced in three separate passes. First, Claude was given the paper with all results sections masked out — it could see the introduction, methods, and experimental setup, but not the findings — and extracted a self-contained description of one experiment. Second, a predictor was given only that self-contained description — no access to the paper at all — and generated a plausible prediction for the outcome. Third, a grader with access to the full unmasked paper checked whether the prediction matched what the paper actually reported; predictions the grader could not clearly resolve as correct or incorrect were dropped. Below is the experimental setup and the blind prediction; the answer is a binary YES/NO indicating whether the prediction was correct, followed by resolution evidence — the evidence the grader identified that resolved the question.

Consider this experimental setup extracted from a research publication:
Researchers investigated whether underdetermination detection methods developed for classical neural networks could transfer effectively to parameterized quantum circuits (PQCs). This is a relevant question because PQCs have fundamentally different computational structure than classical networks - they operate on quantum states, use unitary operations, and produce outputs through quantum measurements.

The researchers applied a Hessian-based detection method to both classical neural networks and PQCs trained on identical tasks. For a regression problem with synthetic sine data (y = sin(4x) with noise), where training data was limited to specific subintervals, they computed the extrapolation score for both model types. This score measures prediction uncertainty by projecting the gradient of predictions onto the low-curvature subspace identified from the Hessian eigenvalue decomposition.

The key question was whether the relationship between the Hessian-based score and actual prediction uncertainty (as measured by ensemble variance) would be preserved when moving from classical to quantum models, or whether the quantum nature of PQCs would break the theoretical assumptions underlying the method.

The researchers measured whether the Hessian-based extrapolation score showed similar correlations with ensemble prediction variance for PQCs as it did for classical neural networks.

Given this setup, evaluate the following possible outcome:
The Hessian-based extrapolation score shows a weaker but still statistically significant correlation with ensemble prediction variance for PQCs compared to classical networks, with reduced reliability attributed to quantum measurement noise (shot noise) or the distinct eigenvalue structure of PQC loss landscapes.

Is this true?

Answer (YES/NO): NO